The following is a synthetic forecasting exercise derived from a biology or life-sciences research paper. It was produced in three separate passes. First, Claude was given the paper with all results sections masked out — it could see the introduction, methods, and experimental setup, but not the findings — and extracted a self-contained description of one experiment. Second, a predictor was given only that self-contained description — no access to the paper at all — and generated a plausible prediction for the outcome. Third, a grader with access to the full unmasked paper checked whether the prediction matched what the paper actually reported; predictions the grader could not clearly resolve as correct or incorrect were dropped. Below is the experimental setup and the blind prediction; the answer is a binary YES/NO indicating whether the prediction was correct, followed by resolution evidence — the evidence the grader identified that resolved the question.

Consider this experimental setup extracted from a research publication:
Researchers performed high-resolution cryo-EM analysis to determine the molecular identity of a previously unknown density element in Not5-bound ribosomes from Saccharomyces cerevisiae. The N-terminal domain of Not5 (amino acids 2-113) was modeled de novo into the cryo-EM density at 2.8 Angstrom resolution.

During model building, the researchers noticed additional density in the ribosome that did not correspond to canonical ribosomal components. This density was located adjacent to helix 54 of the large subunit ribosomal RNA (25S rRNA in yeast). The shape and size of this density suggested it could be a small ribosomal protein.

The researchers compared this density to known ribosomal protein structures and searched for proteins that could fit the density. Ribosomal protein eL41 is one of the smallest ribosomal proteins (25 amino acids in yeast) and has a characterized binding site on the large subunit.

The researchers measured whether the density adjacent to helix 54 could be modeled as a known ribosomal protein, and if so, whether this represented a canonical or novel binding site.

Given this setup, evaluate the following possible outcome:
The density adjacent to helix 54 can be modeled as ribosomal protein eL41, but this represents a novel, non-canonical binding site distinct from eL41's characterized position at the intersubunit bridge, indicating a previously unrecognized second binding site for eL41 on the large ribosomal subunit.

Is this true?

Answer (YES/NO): YES